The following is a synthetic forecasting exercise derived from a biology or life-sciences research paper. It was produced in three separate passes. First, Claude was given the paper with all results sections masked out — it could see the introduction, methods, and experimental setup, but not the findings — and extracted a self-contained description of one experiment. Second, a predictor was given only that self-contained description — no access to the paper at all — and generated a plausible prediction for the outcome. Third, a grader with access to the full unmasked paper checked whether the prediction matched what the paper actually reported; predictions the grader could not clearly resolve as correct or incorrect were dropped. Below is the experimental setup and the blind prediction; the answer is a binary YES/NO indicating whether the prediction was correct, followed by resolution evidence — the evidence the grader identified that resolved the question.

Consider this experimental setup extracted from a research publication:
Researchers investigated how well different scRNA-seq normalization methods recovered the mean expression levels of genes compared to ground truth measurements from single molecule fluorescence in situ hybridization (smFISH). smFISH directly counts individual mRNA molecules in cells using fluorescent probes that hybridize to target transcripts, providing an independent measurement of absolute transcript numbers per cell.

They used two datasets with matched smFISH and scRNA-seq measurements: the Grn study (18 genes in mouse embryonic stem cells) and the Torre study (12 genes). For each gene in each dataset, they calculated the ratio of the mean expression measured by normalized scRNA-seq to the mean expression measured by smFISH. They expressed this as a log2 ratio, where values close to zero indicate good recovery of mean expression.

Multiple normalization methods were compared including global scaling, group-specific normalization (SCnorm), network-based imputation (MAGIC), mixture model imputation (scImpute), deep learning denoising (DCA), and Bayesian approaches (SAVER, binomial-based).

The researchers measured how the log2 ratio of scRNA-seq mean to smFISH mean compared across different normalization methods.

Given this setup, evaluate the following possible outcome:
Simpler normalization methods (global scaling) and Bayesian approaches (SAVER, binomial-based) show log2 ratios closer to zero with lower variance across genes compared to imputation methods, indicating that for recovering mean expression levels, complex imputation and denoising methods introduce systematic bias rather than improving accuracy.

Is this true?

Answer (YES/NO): NO